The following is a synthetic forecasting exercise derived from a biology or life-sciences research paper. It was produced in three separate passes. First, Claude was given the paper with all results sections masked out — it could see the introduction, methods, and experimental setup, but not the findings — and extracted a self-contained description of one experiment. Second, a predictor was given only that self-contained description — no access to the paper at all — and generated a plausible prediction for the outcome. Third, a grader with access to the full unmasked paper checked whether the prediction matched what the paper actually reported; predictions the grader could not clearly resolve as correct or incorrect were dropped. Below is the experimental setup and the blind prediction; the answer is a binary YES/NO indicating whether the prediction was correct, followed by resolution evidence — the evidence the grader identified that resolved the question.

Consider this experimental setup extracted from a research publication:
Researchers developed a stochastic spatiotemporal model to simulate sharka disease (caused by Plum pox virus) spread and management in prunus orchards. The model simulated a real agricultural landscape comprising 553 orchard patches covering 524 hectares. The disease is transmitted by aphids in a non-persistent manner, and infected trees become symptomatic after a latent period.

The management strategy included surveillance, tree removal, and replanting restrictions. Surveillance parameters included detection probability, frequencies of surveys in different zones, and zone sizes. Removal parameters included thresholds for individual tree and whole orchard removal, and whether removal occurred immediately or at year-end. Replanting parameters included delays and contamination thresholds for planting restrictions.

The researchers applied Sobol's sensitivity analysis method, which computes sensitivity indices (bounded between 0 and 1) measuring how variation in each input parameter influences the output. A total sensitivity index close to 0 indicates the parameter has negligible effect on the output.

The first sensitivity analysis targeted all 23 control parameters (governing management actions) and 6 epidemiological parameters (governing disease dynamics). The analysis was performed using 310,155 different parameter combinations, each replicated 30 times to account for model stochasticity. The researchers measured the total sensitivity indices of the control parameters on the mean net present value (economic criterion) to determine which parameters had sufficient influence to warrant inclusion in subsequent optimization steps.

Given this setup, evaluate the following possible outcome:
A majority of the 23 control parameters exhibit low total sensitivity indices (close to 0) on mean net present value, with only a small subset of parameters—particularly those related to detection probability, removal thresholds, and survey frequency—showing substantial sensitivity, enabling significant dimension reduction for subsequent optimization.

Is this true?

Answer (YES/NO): NO